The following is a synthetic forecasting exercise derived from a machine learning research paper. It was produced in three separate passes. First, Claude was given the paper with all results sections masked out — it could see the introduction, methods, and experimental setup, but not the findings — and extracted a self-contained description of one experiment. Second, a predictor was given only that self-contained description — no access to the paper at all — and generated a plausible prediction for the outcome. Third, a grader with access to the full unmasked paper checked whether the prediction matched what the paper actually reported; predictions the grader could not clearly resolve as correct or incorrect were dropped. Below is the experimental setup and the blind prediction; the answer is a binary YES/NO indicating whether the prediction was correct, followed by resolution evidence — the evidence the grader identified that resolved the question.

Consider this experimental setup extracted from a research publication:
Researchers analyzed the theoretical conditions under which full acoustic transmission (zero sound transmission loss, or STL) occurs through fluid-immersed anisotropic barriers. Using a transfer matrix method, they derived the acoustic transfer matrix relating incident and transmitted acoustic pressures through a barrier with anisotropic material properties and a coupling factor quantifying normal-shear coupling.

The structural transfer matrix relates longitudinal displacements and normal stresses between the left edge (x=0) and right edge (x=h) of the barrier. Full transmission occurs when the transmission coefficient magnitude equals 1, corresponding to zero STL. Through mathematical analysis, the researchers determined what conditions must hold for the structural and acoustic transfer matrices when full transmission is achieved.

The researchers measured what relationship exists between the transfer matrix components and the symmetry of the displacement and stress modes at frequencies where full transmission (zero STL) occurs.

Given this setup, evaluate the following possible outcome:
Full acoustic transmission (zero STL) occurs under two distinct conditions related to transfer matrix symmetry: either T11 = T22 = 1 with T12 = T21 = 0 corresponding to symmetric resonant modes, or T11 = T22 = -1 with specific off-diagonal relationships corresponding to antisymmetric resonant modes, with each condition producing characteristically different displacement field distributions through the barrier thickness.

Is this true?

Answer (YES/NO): NO